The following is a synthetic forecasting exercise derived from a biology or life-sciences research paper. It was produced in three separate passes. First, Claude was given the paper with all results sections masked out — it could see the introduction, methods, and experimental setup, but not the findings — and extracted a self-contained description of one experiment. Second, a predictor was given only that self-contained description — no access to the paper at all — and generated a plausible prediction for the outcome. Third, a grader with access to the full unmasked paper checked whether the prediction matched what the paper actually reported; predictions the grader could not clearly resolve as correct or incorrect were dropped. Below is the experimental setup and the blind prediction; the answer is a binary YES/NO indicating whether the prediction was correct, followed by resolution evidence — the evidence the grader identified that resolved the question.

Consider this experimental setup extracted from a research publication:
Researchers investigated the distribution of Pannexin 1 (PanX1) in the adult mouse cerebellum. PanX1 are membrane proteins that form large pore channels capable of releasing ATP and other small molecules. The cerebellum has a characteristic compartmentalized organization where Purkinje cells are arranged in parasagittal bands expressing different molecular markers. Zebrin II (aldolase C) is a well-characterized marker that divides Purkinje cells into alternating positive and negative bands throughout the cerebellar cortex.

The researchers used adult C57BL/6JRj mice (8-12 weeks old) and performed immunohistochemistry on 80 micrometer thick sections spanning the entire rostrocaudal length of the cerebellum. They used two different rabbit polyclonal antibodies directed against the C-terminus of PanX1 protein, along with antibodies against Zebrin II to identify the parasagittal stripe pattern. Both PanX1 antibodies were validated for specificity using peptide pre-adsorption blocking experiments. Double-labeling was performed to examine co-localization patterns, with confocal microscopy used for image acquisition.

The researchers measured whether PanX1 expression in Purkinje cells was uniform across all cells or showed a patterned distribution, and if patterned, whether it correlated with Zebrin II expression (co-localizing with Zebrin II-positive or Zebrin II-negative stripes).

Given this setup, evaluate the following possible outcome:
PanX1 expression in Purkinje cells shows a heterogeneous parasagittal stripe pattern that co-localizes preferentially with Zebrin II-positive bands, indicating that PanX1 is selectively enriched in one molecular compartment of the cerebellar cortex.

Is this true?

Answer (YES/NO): YES